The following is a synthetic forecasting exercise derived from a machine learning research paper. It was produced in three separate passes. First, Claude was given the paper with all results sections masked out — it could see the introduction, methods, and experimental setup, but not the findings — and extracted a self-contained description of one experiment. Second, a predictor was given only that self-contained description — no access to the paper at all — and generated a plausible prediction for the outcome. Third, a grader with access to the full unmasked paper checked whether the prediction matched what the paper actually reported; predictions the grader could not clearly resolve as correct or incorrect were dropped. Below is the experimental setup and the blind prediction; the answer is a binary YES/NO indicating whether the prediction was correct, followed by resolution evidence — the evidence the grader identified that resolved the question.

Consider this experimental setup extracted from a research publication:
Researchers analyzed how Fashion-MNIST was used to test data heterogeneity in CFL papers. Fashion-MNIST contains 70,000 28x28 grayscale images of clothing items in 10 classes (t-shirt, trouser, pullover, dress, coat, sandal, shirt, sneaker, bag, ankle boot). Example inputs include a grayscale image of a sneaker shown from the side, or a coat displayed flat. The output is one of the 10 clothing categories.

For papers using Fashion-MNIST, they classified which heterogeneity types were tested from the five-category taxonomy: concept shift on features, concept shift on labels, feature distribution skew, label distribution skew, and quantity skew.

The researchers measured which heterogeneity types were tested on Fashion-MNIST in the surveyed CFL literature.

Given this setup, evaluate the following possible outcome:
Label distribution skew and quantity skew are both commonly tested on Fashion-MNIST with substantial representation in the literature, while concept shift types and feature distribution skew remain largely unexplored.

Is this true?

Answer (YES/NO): NO